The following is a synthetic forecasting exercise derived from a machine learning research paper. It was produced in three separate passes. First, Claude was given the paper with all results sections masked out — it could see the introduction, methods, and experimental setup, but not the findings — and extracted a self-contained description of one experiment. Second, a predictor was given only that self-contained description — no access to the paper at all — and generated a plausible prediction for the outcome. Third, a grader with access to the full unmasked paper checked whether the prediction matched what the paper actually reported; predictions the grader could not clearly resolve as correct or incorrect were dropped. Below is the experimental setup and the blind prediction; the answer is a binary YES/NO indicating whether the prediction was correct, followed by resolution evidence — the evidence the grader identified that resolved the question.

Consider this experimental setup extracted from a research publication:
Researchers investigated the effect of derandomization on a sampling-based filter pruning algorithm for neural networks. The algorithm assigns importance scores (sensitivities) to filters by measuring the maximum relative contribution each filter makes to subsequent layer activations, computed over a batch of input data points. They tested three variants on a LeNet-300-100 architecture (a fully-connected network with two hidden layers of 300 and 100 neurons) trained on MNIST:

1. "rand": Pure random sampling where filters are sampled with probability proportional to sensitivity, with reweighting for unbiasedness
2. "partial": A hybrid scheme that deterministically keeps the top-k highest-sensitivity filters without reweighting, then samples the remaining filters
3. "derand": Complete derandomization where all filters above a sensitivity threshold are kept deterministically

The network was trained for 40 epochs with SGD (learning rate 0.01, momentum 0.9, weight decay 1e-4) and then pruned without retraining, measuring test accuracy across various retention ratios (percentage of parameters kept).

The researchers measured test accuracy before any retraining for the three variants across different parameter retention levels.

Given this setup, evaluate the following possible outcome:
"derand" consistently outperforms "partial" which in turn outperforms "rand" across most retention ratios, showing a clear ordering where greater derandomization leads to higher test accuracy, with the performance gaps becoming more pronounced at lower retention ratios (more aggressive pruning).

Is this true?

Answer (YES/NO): NO